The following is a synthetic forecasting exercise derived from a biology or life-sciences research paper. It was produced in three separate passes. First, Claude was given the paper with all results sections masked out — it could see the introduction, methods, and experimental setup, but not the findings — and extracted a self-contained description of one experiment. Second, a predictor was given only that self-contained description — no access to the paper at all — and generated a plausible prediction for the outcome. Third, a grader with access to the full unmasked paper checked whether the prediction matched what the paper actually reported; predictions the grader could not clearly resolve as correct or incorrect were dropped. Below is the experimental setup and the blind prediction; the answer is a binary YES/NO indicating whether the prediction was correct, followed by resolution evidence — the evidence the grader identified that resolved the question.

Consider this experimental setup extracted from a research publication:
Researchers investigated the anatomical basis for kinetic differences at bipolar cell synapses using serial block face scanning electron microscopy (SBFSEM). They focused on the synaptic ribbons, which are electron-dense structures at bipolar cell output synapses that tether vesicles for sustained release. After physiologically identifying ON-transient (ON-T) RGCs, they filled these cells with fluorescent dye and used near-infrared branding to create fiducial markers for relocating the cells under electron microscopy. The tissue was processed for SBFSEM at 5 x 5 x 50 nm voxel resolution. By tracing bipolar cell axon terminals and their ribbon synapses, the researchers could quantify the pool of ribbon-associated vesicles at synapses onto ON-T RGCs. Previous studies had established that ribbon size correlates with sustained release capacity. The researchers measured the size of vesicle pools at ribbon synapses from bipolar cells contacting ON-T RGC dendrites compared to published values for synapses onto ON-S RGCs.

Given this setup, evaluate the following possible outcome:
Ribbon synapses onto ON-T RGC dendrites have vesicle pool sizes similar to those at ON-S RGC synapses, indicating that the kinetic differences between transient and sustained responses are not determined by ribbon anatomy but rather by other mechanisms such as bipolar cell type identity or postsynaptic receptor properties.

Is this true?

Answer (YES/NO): NO